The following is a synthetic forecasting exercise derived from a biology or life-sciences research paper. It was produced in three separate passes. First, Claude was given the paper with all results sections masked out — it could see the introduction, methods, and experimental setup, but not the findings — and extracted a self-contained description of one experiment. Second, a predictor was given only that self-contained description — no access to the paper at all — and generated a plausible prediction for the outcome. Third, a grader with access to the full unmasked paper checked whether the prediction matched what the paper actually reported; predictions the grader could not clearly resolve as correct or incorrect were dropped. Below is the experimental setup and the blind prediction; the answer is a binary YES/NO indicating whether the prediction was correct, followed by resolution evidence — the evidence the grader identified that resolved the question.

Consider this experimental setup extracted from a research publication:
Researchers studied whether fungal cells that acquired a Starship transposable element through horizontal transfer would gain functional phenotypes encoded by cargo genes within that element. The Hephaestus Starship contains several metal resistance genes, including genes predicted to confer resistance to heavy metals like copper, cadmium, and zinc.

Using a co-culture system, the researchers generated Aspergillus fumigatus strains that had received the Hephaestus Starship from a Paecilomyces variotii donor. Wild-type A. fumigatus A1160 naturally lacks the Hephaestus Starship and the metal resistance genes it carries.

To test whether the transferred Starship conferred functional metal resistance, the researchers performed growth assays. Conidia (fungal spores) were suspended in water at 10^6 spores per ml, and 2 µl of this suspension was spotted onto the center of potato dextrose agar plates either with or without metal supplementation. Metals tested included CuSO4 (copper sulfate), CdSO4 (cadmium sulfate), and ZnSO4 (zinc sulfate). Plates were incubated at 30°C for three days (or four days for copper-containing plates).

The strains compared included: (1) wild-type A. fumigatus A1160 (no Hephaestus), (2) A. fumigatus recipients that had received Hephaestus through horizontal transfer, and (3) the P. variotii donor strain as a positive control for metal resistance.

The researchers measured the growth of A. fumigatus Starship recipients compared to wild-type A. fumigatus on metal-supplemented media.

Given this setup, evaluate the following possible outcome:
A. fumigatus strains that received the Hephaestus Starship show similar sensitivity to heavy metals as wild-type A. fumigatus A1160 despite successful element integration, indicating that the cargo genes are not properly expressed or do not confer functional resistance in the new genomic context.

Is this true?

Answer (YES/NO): NO